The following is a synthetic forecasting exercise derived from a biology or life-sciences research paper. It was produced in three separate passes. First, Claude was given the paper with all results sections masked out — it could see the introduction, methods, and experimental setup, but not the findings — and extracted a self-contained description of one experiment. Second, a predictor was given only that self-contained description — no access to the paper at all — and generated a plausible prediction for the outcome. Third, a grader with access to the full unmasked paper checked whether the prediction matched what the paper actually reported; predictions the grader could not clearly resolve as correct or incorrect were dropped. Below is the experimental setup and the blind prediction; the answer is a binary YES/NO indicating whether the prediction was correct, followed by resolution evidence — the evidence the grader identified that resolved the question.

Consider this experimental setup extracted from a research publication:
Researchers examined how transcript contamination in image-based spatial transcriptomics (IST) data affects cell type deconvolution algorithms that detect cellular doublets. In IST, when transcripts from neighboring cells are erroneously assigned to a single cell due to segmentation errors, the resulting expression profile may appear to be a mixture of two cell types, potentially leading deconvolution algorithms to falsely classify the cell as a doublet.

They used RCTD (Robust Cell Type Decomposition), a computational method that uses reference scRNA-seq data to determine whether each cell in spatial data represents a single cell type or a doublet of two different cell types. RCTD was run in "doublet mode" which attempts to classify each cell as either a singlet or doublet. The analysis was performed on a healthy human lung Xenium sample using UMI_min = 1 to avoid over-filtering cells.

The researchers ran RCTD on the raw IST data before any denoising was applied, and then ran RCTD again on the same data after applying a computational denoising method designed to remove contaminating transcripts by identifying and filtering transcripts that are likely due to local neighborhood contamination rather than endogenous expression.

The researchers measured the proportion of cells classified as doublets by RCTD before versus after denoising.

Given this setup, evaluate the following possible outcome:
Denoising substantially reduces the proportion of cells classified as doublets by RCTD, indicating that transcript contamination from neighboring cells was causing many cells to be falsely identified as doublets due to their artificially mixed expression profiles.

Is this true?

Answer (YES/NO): YES